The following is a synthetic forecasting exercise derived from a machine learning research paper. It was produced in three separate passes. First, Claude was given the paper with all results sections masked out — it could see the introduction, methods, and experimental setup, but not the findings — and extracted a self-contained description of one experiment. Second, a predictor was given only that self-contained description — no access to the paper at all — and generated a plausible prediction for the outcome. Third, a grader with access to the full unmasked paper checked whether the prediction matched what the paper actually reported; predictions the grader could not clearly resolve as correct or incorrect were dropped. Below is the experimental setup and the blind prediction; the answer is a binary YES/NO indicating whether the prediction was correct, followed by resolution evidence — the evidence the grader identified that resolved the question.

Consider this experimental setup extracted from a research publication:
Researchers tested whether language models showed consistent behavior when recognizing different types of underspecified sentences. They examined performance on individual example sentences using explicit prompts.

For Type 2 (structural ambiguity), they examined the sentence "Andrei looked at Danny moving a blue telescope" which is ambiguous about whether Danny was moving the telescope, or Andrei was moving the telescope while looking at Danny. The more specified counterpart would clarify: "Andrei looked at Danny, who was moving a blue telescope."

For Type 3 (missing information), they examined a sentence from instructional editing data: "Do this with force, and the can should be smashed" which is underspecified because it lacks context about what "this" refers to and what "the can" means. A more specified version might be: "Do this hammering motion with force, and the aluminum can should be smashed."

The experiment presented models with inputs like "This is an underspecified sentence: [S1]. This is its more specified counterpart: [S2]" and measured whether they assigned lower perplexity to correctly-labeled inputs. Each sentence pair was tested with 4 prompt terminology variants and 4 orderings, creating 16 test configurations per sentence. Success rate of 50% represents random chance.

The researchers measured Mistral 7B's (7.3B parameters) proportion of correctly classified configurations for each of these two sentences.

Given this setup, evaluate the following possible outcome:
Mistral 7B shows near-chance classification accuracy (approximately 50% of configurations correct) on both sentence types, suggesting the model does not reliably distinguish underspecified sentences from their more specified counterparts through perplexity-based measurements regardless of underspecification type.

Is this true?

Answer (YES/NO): NO